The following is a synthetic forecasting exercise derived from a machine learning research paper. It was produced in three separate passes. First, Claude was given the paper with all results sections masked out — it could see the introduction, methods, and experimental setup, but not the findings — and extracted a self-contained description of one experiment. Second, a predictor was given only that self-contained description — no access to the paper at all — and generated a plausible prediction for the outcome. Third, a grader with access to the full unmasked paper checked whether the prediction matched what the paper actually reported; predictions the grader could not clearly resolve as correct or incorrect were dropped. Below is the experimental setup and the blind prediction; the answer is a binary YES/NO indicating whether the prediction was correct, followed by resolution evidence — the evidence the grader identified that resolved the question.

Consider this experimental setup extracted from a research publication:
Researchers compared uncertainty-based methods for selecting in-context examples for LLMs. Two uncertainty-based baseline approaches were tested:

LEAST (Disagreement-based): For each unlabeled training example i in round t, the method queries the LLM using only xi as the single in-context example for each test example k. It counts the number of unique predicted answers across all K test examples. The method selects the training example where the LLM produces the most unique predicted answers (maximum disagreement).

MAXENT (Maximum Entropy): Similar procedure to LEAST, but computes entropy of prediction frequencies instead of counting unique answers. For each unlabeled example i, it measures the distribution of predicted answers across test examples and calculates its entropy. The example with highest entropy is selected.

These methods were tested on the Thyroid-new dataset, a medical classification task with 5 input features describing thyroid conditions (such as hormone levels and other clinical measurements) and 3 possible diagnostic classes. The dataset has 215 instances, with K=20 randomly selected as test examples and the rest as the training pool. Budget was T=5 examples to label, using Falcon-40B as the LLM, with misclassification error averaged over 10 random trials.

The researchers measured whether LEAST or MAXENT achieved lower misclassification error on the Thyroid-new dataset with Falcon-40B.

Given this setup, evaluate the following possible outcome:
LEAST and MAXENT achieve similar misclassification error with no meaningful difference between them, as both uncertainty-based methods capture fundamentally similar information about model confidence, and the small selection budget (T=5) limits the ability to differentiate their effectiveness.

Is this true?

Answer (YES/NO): NO